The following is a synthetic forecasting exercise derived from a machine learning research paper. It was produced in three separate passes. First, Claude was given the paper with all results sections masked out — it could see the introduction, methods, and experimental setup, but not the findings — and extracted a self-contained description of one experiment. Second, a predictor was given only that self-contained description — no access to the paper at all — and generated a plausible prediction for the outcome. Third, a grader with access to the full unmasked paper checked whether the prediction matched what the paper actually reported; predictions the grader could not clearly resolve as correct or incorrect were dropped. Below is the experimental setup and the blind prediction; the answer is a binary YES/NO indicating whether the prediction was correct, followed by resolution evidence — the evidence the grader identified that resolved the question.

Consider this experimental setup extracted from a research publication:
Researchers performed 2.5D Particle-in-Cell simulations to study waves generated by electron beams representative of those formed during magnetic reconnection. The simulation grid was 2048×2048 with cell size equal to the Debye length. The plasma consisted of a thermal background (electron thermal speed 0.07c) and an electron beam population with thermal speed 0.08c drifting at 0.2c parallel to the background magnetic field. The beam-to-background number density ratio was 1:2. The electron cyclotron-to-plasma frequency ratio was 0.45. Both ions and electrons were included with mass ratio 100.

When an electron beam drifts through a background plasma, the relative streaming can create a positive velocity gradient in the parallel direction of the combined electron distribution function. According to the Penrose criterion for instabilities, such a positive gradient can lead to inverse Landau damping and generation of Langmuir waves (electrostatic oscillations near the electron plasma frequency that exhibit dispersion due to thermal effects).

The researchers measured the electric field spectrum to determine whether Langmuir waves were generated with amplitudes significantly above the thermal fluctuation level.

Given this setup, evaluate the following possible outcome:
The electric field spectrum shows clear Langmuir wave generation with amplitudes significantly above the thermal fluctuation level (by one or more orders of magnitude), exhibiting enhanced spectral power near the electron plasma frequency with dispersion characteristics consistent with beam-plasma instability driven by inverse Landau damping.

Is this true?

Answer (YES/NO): YES